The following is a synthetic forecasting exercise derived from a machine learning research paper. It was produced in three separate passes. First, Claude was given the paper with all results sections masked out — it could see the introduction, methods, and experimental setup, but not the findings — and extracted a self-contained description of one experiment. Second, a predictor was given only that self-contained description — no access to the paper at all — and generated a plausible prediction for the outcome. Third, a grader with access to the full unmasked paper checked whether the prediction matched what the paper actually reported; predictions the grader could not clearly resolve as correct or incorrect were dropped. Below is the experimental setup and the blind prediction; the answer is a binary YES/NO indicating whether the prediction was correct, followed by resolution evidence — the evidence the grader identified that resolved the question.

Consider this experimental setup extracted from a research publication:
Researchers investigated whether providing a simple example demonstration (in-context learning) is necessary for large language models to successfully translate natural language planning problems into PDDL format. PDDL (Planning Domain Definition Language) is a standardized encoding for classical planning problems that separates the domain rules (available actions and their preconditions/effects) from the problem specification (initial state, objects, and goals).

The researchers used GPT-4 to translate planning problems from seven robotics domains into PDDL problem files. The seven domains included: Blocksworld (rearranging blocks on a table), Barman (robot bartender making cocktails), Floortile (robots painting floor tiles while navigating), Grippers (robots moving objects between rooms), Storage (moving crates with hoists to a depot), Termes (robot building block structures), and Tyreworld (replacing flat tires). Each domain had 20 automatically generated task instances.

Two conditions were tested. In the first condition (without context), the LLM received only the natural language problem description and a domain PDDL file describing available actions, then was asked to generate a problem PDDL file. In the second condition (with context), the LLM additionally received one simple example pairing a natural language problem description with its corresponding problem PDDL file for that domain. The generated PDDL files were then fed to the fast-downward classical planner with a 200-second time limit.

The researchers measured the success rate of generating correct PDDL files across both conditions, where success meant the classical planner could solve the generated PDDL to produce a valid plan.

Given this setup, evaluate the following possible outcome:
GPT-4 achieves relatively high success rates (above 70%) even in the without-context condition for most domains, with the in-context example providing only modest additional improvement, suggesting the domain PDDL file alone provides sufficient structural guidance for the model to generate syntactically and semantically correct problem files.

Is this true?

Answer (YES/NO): NO